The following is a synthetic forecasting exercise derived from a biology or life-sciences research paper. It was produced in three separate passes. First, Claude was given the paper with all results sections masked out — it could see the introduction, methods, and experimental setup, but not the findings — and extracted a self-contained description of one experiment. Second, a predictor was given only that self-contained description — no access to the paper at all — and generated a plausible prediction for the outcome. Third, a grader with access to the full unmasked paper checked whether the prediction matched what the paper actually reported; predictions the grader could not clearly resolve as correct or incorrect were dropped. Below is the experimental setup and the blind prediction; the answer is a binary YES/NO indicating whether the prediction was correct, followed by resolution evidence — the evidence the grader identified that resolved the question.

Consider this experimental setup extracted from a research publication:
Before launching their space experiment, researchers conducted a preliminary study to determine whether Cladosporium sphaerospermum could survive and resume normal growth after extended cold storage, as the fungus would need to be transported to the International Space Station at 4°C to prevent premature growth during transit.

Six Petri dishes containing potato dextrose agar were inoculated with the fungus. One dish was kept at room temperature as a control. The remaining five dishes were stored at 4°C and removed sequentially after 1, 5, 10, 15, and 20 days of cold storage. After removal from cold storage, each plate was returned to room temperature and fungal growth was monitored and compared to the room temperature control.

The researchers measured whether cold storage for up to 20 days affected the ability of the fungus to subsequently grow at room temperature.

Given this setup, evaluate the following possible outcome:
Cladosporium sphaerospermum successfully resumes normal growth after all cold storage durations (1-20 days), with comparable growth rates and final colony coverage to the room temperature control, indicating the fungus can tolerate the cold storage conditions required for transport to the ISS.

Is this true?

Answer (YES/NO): YES